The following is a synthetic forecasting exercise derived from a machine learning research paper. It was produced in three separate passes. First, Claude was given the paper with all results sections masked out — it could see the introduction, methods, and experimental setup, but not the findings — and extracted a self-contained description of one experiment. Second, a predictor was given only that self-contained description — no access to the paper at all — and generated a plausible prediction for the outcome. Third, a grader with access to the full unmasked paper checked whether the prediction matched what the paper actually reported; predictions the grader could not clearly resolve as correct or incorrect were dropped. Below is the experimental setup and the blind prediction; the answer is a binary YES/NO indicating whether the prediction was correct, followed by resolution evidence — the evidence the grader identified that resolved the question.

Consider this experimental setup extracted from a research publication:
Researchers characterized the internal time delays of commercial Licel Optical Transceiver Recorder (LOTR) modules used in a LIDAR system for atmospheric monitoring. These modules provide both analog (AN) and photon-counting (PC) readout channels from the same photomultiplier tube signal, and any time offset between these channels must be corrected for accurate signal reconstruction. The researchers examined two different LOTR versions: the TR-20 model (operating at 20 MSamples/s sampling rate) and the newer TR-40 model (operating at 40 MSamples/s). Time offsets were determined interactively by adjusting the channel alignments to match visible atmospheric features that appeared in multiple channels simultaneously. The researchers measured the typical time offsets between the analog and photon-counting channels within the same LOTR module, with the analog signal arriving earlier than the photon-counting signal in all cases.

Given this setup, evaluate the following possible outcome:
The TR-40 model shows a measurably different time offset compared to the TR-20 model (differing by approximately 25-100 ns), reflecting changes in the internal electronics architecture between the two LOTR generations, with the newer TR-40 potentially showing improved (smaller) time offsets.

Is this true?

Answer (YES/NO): NO